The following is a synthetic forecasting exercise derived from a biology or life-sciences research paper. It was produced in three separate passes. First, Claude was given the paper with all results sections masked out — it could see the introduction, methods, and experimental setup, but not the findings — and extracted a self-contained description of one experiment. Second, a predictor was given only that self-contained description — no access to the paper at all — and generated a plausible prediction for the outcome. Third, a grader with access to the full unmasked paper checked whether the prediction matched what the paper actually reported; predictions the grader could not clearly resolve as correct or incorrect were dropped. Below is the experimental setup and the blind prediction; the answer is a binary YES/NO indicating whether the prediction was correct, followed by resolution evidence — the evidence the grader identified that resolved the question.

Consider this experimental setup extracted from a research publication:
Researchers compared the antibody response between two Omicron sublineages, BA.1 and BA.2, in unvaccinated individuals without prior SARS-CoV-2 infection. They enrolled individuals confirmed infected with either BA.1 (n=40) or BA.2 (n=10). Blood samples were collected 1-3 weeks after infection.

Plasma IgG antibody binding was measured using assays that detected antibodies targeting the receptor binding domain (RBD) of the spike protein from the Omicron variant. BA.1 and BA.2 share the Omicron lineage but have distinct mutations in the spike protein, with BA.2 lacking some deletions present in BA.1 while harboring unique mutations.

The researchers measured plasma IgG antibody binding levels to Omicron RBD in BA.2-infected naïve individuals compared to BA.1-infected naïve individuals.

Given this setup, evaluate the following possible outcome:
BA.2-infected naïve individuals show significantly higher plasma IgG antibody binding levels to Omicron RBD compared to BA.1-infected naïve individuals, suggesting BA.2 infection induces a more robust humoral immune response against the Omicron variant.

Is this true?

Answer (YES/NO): NO